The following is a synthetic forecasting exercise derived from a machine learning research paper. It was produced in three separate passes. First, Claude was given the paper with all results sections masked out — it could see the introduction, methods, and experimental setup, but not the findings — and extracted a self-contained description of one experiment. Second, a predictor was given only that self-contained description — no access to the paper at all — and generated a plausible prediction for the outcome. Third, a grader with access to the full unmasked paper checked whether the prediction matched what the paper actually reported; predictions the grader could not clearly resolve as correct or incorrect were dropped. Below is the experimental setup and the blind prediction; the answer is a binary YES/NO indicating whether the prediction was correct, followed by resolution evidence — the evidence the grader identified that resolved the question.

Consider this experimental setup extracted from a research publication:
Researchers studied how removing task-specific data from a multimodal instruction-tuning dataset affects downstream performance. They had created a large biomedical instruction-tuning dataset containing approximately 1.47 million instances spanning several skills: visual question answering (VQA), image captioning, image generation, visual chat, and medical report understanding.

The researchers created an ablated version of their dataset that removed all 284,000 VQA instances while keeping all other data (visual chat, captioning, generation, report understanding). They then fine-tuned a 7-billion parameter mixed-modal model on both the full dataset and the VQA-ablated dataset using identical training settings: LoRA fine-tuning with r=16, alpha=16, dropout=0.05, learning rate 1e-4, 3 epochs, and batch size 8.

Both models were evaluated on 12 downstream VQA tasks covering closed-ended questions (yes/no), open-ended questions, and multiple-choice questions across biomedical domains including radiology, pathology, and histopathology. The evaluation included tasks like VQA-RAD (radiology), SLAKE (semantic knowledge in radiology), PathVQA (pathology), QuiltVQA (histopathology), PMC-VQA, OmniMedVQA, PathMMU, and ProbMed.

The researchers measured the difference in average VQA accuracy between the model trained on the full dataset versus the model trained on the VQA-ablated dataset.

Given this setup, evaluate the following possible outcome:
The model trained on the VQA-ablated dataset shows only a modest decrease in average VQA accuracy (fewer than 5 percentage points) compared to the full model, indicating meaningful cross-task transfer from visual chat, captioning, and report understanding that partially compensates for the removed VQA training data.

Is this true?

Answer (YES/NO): NO